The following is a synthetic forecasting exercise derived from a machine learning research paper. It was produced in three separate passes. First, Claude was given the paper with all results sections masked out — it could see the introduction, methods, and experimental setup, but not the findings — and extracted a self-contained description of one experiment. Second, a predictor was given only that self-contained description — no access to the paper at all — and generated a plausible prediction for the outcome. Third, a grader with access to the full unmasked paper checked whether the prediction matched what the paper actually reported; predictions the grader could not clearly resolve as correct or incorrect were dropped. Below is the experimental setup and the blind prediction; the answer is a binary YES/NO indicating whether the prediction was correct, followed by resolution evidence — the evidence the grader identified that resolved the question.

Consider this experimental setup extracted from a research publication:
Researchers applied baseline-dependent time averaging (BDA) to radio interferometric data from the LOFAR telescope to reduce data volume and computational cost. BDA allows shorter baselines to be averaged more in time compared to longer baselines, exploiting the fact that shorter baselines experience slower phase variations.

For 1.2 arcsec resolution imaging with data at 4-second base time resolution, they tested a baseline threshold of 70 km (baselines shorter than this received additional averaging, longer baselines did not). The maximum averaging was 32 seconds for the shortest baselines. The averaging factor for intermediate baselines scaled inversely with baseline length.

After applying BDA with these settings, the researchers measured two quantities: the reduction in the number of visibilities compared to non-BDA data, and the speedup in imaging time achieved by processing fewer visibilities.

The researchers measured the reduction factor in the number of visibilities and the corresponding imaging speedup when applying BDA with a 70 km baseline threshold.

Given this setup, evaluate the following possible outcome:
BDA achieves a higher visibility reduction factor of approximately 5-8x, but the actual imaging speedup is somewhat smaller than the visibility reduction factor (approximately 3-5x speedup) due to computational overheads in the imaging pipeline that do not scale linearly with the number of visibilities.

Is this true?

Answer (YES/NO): NO